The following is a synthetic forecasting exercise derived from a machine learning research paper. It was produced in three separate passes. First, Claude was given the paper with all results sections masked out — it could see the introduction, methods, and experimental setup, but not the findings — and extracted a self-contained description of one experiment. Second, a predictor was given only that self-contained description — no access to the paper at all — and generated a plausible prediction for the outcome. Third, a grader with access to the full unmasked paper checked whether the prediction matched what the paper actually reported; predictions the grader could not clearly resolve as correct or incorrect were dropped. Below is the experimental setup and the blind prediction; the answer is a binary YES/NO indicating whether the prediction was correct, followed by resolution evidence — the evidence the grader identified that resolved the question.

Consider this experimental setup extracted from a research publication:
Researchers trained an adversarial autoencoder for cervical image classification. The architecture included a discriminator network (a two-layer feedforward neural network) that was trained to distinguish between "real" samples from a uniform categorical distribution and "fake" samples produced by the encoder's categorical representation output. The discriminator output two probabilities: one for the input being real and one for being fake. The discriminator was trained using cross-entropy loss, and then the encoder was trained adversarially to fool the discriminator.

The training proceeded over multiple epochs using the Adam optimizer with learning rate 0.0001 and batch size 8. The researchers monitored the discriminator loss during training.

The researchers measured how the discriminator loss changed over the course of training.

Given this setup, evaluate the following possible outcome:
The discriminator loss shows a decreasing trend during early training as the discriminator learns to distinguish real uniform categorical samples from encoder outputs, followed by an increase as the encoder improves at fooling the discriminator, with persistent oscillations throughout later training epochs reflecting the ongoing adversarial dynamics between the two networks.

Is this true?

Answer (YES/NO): NO